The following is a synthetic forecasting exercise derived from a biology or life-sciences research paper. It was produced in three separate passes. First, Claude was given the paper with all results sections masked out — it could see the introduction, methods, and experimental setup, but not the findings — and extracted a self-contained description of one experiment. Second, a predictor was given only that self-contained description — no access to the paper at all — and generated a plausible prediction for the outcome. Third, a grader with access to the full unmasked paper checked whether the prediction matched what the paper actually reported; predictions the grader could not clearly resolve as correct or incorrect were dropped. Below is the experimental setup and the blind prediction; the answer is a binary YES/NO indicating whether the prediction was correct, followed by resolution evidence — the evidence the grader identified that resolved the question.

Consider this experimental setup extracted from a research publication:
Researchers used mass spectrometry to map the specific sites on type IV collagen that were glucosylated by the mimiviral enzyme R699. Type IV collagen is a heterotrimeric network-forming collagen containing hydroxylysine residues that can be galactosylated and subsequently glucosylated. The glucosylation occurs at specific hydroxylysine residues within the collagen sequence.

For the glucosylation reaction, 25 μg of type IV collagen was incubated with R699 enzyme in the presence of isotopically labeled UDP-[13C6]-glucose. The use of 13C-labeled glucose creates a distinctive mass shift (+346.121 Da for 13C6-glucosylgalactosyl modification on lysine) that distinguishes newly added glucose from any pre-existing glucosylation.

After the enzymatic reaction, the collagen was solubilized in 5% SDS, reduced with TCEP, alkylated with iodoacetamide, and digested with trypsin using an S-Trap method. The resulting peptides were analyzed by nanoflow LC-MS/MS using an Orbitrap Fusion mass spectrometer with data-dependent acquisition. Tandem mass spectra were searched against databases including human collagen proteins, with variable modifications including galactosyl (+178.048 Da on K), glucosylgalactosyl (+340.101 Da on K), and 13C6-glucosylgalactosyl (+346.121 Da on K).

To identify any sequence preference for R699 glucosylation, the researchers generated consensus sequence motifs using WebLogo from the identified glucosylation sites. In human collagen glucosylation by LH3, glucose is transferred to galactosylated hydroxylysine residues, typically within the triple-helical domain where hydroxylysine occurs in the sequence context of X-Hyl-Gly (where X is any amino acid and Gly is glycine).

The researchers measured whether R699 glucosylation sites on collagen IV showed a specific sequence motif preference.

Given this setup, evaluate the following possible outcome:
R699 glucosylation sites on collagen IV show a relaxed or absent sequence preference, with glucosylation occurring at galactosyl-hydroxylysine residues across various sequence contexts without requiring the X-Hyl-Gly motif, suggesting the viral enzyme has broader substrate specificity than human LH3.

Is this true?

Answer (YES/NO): NO